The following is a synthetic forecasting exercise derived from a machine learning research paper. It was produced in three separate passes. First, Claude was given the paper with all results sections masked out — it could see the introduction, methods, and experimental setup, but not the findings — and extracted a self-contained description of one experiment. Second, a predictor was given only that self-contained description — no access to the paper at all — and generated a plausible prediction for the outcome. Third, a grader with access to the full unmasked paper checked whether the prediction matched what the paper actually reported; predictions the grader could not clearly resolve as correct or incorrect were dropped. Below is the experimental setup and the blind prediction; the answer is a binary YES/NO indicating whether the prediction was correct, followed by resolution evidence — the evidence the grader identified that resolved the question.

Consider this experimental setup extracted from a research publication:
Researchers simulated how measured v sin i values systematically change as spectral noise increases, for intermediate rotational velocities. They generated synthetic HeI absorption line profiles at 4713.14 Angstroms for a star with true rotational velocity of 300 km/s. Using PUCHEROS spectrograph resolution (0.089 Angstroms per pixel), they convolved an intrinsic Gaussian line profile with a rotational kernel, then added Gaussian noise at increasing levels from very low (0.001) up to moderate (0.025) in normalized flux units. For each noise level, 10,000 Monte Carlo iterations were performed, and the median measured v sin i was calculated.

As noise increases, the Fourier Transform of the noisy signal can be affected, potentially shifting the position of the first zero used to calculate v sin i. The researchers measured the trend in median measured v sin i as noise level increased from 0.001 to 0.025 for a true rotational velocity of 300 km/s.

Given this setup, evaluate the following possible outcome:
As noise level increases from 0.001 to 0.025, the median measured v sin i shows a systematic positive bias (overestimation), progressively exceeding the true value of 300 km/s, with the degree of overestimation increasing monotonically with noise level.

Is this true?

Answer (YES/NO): NO